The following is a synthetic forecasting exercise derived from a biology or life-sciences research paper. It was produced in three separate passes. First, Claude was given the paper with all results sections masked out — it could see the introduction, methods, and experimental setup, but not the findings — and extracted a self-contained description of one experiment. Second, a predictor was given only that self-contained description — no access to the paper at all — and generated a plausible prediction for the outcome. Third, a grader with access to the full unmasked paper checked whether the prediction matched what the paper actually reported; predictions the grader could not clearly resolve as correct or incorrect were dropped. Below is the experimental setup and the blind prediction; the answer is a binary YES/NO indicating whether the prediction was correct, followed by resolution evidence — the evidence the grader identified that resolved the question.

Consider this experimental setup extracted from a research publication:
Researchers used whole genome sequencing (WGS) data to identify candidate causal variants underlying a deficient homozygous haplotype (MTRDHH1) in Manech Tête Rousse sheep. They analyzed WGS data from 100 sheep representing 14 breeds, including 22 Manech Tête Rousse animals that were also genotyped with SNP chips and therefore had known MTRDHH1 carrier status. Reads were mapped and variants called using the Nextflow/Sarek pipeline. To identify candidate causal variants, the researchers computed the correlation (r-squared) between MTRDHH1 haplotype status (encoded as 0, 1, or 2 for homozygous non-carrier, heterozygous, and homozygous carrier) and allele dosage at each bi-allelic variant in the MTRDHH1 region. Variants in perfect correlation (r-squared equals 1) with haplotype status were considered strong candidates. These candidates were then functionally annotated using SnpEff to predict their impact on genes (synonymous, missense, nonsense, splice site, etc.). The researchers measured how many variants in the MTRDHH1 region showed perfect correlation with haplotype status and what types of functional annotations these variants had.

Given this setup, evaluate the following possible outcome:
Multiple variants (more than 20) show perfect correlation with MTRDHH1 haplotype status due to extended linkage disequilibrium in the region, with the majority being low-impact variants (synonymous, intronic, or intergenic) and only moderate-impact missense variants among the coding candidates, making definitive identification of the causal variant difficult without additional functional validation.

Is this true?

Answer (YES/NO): NO